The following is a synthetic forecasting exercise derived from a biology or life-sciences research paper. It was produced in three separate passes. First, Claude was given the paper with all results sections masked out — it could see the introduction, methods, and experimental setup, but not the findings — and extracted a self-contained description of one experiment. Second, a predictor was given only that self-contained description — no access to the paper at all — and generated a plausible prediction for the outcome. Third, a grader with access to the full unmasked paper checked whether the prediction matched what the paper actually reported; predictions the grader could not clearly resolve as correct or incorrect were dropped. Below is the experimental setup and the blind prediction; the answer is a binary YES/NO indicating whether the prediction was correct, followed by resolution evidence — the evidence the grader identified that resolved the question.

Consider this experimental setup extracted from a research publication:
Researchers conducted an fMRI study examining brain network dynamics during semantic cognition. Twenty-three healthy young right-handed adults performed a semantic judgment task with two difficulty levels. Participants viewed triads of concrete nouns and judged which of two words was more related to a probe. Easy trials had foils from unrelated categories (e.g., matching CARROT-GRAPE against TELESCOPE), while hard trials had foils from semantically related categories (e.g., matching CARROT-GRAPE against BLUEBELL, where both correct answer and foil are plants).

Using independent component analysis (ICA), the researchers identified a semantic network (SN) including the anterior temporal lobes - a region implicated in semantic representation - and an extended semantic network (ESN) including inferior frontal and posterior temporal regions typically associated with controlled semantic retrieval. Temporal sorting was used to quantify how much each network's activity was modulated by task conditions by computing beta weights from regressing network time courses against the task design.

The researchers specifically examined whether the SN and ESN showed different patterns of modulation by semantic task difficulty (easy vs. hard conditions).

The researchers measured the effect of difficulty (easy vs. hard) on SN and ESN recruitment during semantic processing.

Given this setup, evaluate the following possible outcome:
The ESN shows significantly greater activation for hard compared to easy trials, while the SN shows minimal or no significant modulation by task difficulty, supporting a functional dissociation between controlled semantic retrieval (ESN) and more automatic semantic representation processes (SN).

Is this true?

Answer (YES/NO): NO